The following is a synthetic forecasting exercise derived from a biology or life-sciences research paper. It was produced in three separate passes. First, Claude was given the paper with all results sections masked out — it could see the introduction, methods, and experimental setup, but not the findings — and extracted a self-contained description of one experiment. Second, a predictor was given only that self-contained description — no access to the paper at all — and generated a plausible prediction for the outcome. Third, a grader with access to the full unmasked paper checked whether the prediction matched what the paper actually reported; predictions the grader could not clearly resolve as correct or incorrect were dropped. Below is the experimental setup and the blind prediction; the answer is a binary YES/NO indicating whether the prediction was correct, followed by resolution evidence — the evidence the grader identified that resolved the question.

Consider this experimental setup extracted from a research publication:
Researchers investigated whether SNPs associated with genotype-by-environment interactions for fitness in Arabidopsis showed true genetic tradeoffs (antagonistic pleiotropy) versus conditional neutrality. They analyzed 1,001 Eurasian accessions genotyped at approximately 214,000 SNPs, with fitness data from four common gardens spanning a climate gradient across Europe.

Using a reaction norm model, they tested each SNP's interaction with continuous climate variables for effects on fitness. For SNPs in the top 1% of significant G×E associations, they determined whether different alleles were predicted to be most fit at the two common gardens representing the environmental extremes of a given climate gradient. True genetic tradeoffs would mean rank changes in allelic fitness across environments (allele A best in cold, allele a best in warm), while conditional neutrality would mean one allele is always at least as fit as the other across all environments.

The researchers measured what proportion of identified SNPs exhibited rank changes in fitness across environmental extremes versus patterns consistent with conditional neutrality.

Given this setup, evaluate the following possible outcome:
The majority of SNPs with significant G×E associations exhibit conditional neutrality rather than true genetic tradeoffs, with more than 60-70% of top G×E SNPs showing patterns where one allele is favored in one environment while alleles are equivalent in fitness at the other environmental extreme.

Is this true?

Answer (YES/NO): NO